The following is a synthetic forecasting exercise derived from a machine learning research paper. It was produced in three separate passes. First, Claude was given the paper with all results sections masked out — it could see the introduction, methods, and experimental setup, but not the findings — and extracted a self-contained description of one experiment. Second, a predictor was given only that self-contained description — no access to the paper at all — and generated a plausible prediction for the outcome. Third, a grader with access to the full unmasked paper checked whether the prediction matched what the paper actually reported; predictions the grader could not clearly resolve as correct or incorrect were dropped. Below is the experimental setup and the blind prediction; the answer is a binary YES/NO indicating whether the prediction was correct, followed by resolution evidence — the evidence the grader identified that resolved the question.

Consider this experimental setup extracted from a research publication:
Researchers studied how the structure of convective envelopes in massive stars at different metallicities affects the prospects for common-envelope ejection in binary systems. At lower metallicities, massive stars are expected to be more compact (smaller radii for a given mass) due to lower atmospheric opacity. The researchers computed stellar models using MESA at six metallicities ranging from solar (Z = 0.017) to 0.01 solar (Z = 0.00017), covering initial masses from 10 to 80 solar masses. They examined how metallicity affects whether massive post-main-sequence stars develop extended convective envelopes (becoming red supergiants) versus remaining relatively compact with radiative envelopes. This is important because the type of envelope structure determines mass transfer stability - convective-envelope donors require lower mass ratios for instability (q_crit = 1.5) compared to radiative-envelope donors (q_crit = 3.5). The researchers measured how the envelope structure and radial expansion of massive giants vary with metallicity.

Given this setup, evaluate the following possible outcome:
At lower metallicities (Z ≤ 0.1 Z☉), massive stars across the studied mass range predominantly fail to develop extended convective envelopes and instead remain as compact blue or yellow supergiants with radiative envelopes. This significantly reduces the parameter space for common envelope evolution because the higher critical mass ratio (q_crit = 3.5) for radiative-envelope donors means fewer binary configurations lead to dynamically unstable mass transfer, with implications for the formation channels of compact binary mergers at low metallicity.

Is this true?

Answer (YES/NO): NO